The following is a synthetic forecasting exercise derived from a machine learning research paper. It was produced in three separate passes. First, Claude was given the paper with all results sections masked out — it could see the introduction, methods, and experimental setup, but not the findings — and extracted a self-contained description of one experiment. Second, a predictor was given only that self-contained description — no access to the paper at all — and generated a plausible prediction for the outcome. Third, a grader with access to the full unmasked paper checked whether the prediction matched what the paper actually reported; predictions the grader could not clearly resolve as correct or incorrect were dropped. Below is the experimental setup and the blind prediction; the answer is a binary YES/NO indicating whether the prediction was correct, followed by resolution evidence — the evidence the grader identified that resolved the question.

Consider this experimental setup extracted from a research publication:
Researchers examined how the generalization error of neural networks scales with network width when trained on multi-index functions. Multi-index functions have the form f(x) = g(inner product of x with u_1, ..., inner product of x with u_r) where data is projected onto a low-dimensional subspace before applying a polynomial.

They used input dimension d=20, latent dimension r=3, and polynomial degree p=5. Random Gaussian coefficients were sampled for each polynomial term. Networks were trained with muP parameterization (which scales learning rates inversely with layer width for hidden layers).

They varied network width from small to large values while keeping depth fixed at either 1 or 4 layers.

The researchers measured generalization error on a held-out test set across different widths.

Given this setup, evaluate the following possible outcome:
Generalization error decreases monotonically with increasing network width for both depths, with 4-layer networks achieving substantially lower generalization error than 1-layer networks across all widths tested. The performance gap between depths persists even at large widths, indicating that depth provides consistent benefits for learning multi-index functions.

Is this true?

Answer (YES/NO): NO